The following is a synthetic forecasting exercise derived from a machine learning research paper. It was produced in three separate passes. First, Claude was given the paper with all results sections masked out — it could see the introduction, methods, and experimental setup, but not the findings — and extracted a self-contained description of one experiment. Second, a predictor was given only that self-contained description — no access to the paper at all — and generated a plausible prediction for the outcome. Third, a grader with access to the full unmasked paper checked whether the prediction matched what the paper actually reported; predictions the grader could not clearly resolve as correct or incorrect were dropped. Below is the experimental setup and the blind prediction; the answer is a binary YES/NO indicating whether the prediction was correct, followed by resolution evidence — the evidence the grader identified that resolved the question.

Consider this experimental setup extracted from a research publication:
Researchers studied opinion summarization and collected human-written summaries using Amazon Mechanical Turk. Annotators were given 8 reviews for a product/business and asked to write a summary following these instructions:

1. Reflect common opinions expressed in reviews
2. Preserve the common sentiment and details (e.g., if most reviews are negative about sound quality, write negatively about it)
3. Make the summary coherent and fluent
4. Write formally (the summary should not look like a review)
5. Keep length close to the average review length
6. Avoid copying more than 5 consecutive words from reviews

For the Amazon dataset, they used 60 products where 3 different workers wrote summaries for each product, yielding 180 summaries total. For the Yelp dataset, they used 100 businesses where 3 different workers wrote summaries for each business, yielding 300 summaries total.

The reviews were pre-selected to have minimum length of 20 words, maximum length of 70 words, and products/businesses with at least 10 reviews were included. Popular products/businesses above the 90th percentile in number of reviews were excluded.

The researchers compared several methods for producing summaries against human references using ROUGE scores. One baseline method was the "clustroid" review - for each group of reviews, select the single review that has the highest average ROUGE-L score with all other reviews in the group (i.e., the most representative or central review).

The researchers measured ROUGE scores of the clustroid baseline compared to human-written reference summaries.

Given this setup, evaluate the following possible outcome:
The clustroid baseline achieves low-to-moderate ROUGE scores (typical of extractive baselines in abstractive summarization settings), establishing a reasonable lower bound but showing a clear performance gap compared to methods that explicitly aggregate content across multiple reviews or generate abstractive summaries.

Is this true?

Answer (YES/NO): NO